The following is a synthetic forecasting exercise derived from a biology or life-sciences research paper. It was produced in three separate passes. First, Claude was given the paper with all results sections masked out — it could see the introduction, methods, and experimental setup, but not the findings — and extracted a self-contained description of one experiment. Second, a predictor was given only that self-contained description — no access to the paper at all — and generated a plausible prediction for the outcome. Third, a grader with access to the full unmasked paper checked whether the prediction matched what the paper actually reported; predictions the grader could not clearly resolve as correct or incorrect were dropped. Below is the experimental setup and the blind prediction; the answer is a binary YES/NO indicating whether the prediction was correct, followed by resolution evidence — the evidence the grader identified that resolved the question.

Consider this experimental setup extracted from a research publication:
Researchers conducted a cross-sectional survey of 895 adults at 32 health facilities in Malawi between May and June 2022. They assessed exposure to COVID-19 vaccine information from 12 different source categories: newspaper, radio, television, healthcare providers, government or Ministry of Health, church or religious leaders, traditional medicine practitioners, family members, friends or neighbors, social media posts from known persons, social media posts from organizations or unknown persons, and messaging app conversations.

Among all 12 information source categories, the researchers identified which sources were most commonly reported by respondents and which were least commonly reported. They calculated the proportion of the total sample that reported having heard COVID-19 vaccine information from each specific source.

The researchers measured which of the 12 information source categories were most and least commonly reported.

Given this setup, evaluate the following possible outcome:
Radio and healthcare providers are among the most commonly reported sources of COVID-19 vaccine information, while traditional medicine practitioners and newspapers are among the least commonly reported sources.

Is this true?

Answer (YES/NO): YES